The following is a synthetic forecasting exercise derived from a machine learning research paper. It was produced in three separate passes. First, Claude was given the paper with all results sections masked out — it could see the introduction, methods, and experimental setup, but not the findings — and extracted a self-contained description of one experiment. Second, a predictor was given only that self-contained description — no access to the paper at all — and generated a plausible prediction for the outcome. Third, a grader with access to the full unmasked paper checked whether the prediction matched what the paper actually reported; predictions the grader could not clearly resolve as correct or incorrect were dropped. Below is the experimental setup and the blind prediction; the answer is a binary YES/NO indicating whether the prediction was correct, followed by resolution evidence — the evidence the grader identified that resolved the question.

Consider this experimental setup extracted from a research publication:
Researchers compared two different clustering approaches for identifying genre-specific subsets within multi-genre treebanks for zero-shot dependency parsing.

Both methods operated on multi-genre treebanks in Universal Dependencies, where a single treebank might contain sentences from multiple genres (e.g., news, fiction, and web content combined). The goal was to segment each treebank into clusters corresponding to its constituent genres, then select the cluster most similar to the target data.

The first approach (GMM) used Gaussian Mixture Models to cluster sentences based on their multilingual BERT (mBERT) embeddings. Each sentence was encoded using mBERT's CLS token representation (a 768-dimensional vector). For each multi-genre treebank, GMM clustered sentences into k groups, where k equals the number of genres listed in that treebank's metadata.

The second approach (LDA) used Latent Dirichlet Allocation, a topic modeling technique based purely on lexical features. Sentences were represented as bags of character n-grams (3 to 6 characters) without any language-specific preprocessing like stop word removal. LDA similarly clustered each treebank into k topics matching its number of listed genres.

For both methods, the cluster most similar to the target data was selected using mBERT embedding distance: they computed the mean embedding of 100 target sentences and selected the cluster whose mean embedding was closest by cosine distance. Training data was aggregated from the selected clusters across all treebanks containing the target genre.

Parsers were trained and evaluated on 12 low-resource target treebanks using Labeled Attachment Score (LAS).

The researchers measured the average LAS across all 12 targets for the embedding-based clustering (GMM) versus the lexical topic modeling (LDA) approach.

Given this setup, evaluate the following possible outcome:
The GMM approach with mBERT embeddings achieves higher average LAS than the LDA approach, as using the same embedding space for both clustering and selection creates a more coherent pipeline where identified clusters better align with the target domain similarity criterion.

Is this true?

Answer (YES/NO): NO